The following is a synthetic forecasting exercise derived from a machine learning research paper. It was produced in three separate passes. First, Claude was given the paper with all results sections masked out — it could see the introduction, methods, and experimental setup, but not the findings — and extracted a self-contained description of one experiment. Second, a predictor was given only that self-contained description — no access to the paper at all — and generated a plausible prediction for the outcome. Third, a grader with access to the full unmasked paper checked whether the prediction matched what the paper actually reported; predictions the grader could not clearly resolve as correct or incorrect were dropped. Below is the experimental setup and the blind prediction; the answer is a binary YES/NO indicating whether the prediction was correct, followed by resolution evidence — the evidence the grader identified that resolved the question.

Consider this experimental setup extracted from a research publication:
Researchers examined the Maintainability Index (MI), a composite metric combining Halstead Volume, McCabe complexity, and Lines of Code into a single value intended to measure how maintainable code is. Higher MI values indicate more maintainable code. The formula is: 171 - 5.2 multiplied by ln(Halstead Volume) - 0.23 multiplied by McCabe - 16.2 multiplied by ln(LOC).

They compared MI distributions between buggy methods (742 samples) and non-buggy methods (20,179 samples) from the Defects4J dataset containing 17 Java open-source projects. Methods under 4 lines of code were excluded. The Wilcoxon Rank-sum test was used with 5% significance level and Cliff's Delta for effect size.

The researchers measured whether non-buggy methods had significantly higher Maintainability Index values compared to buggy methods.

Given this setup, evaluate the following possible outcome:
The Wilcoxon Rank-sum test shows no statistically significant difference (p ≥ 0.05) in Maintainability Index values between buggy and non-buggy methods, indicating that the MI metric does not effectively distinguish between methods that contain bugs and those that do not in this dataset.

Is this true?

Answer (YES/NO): NO